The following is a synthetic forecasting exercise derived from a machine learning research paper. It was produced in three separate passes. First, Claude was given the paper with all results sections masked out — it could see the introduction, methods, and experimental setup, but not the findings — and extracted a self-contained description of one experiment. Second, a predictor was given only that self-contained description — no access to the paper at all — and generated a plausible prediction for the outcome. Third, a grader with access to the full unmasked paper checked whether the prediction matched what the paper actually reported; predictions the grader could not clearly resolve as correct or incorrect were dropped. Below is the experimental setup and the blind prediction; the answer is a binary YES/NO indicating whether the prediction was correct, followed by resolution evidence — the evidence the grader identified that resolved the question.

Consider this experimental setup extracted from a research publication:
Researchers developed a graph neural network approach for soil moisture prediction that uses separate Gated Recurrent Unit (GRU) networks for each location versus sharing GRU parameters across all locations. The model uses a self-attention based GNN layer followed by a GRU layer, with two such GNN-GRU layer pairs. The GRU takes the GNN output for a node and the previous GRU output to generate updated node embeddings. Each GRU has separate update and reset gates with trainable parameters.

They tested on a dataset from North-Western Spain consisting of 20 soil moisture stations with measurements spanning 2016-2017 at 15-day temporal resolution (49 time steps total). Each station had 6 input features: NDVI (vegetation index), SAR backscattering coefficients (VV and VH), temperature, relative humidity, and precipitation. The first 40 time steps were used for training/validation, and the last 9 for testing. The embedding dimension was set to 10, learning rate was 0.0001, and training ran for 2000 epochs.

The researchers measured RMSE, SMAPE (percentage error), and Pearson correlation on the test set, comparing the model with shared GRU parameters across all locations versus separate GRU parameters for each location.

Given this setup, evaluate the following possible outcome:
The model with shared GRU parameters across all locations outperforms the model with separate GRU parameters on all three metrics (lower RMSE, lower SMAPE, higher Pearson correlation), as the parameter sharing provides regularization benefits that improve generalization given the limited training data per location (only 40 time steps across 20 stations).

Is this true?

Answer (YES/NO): NO